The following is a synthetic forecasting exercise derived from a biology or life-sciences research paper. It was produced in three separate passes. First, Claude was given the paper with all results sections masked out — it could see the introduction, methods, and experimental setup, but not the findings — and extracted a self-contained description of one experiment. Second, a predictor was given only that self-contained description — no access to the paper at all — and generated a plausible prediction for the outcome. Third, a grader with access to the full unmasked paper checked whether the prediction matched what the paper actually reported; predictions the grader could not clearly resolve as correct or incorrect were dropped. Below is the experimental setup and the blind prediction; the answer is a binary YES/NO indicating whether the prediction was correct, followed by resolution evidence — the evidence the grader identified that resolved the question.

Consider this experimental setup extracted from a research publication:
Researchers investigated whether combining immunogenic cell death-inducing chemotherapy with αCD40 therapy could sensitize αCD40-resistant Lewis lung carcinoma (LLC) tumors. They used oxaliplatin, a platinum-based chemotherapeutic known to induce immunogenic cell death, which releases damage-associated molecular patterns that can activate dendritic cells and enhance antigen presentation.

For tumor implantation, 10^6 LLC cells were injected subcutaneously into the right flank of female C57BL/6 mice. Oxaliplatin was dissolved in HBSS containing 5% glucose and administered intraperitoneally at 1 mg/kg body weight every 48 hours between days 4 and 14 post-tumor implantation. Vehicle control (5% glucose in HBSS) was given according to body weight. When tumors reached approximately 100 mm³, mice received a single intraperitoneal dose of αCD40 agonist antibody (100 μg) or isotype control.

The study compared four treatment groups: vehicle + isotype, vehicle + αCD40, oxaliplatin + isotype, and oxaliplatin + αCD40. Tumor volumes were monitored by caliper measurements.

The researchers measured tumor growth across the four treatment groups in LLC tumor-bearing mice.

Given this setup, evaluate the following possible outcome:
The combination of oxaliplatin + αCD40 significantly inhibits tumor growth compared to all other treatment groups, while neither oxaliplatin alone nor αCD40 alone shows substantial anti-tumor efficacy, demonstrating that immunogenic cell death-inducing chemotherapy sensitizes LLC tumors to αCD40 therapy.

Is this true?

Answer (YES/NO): NO